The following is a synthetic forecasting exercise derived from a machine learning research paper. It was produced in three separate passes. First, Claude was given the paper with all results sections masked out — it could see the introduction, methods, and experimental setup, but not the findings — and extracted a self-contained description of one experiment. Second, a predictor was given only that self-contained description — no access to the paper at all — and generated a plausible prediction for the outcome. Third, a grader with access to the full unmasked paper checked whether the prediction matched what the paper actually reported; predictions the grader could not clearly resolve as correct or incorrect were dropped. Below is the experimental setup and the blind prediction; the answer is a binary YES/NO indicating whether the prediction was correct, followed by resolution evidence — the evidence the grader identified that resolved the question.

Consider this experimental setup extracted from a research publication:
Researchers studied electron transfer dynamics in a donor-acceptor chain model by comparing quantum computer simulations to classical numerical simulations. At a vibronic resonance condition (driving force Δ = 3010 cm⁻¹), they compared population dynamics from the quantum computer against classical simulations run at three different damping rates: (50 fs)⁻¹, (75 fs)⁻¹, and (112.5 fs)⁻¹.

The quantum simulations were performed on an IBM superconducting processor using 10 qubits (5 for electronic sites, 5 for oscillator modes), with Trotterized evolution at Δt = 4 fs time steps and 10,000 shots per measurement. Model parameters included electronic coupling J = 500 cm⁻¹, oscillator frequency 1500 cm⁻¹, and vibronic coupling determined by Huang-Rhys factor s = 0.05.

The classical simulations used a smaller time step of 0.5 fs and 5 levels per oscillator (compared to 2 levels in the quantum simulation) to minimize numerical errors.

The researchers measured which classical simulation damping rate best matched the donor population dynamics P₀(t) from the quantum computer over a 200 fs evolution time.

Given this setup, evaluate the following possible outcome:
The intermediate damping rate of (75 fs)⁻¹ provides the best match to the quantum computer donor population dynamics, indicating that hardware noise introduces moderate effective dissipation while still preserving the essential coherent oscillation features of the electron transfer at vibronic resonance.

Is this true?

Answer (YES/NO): NO